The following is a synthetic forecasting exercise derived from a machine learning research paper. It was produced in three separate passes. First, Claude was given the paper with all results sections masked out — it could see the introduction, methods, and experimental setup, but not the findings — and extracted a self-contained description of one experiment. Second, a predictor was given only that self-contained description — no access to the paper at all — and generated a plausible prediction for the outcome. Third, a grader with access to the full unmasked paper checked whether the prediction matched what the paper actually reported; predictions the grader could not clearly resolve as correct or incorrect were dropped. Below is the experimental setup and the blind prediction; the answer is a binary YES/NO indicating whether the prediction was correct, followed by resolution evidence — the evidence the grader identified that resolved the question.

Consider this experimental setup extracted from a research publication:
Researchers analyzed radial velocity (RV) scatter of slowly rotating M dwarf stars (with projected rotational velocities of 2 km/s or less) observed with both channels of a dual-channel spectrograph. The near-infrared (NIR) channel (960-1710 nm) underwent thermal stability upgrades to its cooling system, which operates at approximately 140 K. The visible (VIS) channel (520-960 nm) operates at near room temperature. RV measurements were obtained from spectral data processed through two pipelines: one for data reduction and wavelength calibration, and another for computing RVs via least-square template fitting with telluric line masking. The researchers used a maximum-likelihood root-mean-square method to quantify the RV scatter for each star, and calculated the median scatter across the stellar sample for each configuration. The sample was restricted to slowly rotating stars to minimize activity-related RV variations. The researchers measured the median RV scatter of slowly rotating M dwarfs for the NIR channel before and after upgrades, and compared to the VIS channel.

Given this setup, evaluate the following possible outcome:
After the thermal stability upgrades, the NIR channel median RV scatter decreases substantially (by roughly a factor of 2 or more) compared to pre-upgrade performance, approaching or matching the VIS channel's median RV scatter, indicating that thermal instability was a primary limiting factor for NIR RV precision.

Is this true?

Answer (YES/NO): NO